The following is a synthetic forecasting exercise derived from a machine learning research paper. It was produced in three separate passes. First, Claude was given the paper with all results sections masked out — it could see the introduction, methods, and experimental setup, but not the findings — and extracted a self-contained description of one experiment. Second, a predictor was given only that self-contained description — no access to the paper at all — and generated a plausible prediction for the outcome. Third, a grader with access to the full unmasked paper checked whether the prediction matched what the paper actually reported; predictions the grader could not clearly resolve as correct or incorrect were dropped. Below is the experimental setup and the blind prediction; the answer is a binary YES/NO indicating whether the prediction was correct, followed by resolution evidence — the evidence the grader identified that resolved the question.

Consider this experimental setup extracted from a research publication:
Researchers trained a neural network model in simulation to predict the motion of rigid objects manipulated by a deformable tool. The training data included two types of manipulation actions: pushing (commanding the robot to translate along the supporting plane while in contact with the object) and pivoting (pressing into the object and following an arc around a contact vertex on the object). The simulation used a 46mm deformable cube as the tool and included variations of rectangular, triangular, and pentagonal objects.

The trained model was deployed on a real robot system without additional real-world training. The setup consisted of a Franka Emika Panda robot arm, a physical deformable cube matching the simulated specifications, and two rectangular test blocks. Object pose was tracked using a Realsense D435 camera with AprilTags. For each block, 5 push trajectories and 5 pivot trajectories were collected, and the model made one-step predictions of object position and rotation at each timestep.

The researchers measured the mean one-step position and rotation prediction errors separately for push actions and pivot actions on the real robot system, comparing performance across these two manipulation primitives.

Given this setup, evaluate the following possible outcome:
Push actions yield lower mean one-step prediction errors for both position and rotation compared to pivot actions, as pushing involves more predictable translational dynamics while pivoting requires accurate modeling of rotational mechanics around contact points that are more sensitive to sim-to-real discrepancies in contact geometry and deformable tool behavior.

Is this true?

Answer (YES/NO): NO